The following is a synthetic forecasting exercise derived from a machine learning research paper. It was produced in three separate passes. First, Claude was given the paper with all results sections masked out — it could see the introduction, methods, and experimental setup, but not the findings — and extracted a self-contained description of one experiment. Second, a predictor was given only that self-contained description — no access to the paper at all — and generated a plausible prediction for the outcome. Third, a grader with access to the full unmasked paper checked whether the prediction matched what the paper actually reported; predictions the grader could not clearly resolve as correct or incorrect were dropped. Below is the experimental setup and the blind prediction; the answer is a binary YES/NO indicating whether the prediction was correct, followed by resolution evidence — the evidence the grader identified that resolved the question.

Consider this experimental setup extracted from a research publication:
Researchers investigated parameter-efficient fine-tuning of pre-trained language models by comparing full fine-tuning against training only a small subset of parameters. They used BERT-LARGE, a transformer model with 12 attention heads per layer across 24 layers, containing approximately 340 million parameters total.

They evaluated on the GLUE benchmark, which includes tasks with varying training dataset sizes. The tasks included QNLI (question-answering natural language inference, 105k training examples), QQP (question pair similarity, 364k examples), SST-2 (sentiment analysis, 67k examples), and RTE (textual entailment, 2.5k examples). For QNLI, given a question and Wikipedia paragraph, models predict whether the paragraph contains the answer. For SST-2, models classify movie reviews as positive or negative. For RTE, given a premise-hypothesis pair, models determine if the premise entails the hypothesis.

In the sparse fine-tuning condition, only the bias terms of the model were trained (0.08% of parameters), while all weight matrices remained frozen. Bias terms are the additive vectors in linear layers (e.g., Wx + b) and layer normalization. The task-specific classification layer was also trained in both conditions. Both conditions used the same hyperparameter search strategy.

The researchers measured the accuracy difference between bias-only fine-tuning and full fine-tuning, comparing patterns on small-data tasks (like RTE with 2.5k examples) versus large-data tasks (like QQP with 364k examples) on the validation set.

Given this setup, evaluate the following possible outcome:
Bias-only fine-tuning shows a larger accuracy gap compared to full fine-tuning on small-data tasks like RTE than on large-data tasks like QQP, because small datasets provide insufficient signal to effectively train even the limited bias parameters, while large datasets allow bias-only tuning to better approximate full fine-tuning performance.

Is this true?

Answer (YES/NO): NO